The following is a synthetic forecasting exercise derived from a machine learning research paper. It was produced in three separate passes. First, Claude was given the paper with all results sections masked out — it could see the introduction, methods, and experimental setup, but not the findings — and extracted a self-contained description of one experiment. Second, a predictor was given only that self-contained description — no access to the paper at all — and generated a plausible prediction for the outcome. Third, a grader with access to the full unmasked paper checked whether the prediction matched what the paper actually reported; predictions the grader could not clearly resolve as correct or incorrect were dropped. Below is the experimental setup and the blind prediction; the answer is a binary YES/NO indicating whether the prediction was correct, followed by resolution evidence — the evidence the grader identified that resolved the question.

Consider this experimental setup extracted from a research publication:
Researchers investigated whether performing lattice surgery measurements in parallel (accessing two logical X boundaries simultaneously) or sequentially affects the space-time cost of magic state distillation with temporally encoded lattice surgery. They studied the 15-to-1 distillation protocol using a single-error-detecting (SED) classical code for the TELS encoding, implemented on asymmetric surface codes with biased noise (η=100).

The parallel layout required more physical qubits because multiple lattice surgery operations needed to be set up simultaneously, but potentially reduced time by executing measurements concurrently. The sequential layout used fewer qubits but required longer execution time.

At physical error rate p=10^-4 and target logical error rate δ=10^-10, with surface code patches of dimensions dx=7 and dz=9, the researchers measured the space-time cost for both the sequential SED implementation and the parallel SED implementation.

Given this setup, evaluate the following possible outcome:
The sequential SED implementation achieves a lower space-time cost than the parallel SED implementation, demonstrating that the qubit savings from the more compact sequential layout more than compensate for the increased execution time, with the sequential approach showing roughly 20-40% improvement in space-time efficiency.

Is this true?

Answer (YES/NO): YES